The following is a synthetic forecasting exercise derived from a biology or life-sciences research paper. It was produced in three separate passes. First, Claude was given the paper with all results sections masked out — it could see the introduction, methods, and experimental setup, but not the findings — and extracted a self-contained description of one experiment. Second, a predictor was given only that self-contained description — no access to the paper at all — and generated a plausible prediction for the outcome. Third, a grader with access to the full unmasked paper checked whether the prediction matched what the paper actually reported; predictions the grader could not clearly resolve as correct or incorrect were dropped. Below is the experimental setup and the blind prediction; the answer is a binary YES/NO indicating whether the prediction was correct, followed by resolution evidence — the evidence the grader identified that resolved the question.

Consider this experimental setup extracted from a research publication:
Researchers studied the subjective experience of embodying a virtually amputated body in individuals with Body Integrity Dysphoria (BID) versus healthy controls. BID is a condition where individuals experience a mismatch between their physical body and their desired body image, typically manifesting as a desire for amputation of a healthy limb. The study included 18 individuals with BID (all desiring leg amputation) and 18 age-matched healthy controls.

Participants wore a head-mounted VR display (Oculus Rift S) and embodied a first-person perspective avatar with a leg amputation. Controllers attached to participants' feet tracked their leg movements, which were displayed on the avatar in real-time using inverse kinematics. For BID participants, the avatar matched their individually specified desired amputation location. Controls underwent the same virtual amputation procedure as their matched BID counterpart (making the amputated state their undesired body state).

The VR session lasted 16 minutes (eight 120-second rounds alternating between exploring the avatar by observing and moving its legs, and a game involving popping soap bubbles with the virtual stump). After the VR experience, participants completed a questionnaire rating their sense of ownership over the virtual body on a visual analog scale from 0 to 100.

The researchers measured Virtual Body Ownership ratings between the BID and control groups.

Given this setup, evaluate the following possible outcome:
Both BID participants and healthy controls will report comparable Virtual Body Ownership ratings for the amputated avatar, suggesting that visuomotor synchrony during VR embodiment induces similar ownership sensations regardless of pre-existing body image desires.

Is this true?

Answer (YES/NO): NO